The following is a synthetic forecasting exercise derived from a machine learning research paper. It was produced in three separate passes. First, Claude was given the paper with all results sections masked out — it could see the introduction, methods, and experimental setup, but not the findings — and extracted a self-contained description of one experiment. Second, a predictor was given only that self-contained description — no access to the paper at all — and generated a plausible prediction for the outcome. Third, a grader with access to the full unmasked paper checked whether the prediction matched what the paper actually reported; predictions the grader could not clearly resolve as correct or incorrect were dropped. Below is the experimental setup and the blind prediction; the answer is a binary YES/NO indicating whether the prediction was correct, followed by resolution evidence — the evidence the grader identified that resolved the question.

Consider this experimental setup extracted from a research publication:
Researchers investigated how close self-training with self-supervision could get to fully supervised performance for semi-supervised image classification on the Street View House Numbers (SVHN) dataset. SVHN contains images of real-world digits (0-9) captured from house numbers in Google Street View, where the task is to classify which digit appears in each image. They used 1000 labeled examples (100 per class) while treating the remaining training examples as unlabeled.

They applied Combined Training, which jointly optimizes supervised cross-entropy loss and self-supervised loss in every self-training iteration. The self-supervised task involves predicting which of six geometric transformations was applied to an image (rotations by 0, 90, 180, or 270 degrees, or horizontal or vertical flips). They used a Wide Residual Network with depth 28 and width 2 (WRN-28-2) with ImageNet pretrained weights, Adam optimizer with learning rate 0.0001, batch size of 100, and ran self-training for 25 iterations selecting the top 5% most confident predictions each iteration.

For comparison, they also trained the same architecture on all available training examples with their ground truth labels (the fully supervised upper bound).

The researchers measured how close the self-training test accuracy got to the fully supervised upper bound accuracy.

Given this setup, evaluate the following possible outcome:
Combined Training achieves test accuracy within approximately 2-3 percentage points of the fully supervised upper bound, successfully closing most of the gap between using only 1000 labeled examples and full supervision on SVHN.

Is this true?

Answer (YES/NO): NO